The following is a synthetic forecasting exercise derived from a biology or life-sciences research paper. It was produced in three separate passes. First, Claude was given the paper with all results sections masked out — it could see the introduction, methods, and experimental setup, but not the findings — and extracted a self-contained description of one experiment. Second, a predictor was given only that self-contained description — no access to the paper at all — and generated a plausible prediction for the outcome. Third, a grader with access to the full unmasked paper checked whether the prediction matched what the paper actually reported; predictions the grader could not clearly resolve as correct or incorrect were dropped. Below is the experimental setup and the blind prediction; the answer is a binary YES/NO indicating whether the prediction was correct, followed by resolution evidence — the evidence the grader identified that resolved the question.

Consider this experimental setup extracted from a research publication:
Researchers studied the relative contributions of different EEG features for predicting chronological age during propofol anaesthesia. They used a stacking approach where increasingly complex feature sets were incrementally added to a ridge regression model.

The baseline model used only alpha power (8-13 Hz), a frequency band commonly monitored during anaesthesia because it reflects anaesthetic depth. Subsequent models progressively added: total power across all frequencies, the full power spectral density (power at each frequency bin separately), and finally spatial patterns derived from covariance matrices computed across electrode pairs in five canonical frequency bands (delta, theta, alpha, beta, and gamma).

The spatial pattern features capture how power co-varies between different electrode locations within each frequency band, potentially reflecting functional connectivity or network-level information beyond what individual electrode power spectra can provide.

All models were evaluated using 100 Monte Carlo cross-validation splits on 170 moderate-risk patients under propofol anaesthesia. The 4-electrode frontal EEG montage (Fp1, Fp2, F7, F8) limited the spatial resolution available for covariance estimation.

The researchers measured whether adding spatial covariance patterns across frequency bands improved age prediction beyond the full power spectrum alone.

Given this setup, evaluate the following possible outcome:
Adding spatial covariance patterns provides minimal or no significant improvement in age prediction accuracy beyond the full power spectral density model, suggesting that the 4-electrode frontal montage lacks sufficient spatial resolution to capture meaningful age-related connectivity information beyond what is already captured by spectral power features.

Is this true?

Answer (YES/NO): NO